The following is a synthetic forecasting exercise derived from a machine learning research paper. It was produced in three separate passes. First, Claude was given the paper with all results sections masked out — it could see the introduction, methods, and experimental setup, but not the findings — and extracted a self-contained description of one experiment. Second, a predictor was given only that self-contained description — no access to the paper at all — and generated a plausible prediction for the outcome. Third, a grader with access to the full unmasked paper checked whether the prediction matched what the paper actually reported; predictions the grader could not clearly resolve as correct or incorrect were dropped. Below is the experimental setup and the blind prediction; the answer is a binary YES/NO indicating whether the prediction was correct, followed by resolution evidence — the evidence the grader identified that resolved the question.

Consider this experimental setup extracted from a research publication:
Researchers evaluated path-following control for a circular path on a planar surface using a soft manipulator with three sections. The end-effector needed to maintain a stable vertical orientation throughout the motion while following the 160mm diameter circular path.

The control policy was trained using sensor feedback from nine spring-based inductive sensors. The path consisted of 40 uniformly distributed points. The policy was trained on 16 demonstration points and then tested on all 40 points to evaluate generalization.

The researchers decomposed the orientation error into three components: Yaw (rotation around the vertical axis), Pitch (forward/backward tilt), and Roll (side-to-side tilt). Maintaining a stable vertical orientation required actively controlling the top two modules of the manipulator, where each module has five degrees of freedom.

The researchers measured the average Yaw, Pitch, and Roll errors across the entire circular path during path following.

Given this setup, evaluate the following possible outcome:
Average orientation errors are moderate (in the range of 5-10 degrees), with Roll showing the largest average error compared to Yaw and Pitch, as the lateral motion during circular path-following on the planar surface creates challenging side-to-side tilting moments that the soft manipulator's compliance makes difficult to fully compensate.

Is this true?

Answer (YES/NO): NO